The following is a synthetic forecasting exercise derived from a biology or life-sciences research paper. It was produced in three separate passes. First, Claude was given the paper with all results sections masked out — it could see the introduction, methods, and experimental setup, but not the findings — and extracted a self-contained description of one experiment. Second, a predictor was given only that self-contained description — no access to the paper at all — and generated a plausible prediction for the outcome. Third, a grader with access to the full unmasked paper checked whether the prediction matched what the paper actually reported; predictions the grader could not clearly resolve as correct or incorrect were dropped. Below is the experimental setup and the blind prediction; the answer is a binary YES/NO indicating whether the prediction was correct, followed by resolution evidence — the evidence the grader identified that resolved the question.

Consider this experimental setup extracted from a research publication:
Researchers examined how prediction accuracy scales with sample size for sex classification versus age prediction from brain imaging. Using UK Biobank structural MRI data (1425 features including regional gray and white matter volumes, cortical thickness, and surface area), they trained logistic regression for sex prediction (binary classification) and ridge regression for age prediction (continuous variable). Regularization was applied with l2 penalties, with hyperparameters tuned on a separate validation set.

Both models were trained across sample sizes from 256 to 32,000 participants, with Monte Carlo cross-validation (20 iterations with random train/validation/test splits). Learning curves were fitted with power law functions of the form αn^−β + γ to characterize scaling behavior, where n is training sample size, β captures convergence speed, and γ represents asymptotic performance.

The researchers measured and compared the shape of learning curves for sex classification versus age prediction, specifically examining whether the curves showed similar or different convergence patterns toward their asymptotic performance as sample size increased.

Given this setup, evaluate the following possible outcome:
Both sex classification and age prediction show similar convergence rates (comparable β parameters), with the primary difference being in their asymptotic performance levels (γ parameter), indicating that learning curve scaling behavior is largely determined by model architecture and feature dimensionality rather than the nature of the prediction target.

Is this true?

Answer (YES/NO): NO